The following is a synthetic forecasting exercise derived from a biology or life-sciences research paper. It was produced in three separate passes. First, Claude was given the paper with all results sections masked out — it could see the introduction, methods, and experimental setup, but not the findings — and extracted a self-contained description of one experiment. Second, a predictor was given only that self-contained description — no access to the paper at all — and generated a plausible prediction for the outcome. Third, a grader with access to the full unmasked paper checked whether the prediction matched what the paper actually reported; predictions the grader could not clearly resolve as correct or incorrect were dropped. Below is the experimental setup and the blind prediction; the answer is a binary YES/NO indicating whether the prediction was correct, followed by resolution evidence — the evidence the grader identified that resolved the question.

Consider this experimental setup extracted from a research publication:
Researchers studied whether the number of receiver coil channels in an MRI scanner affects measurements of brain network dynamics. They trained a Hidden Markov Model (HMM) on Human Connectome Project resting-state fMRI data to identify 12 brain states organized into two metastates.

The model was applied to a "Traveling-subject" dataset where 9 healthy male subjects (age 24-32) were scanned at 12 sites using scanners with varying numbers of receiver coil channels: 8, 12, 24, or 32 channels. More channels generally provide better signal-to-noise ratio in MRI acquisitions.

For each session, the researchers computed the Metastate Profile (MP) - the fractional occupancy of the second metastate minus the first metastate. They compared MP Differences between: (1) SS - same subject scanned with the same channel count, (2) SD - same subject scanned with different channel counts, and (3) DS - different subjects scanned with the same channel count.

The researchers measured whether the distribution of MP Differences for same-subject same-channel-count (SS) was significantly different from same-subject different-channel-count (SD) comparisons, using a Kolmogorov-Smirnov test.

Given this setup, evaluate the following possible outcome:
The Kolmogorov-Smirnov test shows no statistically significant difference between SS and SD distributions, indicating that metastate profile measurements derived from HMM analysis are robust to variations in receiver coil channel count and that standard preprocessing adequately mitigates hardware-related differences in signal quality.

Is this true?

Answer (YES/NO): NO